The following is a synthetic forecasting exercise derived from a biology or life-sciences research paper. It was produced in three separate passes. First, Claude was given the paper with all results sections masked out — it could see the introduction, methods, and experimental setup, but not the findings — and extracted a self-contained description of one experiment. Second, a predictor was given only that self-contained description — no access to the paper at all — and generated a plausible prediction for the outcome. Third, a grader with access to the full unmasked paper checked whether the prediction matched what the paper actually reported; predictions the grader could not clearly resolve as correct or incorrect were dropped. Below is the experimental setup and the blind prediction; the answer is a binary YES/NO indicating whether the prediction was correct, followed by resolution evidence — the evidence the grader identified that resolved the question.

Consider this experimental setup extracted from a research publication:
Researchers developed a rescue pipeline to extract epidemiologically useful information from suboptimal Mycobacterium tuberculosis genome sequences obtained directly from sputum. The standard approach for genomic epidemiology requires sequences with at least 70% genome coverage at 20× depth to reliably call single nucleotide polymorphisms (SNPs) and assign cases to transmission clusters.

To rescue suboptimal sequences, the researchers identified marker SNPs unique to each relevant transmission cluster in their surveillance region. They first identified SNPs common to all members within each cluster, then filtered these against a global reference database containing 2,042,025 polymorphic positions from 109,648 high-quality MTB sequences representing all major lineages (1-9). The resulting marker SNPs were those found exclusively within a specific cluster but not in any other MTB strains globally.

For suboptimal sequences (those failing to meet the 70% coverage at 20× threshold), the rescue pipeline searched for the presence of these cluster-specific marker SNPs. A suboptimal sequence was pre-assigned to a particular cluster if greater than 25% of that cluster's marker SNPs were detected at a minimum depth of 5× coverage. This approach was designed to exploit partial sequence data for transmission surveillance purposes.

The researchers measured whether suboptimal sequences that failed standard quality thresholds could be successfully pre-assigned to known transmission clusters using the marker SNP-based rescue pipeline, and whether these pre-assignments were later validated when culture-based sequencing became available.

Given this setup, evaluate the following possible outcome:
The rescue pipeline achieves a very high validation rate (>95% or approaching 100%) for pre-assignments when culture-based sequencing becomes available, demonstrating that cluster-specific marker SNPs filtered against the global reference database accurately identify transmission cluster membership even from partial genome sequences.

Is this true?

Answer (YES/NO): YES